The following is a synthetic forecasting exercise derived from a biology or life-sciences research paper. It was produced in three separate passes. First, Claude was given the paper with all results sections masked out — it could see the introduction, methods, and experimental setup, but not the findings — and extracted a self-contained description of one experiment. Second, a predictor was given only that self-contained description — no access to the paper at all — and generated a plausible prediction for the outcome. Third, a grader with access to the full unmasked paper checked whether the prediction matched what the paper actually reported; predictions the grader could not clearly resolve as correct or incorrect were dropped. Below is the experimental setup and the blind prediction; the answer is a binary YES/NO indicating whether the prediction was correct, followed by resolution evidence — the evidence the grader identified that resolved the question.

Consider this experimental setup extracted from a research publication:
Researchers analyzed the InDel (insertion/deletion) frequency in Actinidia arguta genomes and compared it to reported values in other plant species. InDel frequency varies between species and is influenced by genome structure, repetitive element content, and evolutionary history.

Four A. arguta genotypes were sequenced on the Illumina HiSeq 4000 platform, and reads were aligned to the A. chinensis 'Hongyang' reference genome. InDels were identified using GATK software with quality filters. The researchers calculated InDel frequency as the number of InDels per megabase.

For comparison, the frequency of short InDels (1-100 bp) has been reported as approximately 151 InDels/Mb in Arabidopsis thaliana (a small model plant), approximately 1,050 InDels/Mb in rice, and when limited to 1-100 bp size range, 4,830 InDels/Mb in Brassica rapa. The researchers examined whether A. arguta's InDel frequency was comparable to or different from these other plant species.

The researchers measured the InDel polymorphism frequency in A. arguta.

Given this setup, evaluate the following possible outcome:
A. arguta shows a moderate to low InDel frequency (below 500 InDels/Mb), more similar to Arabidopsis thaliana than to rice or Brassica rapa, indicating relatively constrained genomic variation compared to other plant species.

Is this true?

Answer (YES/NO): NO